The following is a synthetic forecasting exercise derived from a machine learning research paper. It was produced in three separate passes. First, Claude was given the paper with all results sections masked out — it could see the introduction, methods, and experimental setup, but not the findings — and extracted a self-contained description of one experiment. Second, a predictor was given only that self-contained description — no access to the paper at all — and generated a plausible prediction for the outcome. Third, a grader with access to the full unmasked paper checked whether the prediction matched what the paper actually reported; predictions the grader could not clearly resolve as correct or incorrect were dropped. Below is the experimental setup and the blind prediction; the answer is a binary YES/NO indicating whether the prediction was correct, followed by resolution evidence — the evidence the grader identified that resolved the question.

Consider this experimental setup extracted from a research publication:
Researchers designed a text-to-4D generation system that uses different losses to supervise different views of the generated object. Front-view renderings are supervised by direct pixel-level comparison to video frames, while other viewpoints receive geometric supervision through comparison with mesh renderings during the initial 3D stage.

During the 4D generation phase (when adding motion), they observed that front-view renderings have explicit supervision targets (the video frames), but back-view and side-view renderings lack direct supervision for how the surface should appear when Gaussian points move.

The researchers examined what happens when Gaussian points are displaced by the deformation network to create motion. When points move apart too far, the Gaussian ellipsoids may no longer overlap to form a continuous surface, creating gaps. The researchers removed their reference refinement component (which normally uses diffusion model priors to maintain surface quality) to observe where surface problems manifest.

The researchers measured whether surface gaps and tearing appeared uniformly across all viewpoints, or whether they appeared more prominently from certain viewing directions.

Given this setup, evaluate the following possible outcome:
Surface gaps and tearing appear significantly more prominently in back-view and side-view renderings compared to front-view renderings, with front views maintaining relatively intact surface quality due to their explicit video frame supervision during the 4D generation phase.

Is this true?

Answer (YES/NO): YES